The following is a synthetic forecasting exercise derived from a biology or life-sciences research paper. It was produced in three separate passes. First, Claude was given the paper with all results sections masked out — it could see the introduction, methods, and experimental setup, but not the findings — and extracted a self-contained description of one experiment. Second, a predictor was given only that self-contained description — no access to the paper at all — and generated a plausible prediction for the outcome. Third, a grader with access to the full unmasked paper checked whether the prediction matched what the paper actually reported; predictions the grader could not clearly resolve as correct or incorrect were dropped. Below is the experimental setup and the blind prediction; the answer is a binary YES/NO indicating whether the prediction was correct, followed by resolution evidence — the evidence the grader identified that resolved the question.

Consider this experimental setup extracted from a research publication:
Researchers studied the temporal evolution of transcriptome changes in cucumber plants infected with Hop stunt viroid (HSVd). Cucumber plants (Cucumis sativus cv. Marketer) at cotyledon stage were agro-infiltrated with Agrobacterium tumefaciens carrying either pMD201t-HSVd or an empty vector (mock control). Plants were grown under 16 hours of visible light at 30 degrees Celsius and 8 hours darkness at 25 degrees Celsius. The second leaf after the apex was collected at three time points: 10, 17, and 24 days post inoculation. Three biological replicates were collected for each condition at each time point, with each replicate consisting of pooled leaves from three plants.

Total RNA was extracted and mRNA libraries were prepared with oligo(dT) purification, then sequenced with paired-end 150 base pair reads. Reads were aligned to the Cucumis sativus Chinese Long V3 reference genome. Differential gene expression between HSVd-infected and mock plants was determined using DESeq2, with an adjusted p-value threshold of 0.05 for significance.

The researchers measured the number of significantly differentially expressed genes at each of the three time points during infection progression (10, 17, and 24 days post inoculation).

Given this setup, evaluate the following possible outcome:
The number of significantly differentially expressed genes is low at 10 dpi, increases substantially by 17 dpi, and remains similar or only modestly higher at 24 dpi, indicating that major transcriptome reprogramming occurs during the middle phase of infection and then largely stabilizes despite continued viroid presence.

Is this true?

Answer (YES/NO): NO